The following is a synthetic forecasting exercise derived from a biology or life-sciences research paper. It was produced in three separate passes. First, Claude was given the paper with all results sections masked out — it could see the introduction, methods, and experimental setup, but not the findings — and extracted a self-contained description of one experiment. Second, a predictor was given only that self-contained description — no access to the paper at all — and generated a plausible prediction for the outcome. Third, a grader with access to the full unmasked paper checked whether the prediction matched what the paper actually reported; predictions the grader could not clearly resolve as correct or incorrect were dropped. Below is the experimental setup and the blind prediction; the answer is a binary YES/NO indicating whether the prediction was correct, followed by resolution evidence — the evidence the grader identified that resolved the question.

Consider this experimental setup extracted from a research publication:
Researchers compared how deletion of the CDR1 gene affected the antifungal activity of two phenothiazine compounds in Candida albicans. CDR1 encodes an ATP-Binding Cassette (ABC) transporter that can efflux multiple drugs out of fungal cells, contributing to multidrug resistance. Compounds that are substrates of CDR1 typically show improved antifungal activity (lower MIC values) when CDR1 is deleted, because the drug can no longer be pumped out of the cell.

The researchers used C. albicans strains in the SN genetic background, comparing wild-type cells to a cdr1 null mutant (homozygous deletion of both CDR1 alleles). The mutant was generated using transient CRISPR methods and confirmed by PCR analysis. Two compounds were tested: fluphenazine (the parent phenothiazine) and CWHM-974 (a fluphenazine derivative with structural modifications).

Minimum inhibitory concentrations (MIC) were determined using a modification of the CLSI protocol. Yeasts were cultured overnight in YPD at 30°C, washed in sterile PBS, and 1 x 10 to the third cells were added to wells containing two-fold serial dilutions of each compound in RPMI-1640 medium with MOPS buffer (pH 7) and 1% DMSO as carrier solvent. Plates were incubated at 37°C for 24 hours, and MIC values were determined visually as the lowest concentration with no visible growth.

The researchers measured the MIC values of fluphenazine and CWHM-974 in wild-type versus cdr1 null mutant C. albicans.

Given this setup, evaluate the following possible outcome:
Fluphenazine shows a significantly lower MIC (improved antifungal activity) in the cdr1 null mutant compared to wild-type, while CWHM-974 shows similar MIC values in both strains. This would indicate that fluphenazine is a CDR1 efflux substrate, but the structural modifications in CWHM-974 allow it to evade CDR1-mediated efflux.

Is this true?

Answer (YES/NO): NO